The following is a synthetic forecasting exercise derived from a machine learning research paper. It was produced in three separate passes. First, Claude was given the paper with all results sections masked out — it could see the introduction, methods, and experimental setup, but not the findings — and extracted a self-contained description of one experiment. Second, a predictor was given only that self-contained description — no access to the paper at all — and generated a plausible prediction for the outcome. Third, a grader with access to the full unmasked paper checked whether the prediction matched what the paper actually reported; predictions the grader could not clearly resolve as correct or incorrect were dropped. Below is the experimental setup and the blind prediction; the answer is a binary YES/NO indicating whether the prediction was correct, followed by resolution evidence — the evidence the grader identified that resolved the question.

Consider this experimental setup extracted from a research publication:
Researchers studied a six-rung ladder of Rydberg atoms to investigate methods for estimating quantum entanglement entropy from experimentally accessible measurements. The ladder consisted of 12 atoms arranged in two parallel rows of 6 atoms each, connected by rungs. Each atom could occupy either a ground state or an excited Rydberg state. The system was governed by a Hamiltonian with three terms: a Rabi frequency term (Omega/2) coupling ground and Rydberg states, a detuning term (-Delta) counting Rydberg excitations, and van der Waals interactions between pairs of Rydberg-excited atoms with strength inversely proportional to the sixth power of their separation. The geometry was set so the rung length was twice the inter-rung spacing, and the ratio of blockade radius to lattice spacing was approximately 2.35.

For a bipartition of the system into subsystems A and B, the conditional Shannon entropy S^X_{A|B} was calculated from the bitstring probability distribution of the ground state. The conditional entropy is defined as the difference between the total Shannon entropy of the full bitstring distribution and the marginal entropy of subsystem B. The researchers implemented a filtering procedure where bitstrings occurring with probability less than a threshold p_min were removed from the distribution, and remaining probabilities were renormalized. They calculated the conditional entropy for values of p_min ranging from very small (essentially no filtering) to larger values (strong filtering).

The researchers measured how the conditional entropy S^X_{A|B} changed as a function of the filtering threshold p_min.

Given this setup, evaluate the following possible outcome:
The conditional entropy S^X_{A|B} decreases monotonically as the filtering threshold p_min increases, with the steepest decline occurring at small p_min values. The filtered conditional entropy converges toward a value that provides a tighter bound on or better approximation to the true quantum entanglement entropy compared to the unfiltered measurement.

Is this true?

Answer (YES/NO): NO